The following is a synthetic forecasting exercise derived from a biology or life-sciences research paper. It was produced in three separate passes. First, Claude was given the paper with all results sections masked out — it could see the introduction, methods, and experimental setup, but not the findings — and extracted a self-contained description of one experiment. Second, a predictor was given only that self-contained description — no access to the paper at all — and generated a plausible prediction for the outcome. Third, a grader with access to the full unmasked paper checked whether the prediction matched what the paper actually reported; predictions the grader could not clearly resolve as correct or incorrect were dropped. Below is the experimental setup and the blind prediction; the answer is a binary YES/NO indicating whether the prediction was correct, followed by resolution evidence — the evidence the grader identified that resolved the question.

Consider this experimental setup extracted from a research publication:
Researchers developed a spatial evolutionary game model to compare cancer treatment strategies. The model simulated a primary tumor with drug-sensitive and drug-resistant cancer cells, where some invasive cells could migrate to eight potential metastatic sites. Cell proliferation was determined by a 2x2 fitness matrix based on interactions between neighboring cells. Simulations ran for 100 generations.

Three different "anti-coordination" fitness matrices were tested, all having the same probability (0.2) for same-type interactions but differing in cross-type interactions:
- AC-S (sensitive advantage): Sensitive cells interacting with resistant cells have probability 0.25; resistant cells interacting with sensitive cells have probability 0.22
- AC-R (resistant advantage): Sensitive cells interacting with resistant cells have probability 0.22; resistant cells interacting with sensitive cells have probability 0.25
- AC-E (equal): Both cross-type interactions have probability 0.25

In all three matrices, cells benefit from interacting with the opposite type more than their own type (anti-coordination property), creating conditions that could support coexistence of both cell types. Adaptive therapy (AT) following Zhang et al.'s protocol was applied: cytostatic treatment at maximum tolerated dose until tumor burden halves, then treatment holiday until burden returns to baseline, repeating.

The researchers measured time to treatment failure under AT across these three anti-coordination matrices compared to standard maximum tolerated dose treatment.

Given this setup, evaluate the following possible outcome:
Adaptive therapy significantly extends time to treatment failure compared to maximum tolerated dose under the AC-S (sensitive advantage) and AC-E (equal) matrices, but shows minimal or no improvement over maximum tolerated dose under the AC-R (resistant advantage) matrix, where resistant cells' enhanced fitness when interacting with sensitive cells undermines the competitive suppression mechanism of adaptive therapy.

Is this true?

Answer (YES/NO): NO